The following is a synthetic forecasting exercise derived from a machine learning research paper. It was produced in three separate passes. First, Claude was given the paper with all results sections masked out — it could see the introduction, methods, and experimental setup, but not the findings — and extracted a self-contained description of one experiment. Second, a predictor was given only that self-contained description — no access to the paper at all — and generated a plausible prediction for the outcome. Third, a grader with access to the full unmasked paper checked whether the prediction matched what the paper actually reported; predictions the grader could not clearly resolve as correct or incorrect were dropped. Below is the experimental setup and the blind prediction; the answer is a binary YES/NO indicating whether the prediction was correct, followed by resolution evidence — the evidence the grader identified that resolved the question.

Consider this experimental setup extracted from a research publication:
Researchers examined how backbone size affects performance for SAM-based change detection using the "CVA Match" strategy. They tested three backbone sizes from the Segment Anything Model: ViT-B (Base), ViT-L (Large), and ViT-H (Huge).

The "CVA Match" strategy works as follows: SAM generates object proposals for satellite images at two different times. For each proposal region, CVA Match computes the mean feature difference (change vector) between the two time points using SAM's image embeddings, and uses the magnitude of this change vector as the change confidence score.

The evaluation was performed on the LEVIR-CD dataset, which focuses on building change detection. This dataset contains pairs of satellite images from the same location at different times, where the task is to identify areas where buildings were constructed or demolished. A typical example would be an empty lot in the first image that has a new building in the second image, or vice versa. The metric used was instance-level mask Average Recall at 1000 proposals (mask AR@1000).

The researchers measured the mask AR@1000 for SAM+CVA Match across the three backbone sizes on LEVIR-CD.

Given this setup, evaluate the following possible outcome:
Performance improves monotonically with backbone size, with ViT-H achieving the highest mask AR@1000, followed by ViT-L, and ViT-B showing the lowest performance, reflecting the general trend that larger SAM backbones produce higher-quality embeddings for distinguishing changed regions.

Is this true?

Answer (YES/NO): YES